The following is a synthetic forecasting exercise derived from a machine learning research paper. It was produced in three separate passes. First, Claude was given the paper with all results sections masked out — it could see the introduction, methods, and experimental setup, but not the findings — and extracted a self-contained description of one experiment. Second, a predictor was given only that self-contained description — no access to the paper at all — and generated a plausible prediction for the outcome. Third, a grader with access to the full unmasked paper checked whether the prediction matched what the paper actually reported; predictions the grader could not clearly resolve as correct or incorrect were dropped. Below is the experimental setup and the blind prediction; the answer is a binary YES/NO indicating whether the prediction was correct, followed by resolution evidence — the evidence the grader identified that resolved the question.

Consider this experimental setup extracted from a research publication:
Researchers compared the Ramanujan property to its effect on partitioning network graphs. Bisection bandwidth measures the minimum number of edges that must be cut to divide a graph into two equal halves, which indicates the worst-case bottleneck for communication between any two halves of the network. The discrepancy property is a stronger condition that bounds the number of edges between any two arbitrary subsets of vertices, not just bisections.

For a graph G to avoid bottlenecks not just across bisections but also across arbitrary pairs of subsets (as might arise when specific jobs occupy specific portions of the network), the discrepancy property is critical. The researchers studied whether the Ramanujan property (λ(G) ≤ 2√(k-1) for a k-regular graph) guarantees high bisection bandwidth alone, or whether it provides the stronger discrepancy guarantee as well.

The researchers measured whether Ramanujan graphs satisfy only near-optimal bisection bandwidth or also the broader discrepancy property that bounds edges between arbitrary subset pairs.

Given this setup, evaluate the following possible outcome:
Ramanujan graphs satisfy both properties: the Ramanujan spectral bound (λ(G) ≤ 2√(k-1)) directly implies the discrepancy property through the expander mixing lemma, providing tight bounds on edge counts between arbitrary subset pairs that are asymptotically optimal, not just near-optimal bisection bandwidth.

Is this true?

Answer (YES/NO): YES